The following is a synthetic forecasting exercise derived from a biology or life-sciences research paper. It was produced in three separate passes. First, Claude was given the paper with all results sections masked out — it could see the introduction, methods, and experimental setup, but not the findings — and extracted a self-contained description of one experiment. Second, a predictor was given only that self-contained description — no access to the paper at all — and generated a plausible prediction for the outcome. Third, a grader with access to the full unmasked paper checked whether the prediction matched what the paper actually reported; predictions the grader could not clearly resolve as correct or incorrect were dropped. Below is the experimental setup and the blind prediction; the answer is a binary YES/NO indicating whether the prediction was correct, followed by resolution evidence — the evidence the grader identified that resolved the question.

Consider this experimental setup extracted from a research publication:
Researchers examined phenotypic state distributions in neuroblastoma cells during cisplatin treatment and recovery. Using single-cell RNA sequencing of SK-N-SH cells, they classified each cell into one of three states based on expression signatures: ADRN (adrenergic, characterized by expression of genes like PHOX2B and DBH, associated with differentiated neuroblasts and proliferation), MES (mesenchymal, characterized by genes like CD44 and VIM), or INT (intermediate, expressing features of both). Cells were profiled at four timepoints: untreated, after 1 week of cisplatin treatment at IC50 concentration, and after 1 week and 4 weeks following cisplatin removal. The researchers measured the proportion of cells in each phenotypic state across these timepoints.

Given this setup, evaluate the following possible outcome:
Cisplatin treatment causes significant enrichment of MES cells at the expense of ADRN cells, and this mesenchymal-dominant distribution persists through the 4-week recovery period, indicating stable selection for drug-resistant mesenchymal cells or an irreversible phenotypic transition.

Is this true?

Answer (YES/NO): NO